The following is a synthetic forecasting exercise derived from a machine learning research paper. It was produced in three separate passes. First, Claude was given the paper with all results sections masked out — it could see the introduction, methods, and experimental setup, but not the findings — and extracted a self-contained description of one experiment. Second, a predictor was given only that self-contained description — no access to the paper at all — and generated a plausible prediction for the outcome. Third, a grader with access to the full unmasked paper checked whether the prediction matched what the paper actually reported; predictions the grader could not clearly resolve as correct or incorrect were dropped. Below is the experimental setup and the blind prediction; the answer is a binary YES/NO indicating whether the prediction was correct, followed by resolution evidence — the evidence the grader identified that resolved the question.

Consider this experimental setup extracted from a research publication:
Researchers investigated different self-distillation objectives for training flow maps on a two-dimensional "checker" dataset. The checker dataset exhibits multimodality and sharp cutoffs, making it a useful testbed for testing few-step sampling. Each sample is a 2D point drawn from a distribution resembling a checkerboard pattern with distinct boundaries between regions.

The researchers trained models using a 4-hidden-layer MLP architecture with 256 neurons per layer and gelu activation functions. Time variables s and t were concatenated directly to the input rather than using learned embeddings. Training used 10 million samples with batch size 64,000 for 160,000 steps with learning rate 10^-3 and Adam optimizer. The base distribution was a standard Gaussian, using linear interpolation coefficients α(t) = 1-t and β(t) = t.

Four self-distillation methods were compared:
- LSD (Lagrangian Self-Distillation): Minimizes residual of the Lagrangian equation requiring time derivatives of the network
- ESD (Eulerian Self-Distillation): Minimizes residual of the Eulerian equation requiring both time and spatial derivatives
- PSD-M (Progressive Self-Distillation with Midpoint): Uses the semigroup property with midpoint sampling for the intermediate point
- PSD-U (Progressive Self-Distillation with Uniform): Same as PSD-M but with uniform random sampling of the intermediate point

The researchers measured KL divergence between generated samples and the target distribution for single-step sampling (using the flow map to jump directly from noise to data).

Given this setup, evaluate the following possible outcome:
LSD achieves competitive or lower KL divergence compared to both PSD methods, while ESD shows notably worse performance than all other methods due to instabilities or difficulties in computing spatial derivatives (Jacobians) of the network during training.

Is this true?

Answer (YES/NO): NO